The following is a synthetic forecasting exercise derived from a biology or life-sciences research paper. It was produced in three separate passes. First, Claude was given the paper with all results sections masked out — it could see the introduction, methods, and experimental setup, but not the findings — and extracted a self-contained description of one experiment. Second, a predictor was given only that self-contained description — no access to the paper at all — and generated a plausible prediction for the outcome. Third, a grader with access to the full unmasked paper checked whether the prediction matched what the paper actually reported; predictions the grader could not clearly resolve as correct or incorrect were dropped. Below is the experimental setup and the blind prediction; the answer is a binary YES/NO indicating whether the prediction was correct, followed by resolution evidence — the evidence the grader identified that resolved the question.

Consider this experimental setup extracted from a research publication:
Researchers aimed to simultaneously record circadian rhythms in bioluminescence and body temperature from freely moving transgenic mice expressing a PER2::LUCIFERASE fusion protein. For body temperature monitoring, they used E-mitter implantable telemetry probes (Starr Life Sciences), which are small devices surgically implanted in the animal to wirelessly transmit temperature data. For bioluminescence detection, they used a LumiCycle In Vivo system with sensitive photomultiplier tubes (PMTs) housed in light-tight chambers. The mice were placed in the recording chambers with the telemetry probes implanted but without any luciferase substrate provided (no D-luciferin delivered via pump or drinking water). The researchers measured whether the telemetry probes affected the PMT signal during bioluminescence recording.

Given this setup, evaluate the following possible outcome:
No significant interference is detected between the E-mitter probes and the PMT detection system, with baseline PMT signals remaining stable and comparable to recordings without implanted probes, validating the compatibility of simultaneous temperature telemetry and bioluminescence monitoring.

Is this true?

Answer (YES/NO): NO